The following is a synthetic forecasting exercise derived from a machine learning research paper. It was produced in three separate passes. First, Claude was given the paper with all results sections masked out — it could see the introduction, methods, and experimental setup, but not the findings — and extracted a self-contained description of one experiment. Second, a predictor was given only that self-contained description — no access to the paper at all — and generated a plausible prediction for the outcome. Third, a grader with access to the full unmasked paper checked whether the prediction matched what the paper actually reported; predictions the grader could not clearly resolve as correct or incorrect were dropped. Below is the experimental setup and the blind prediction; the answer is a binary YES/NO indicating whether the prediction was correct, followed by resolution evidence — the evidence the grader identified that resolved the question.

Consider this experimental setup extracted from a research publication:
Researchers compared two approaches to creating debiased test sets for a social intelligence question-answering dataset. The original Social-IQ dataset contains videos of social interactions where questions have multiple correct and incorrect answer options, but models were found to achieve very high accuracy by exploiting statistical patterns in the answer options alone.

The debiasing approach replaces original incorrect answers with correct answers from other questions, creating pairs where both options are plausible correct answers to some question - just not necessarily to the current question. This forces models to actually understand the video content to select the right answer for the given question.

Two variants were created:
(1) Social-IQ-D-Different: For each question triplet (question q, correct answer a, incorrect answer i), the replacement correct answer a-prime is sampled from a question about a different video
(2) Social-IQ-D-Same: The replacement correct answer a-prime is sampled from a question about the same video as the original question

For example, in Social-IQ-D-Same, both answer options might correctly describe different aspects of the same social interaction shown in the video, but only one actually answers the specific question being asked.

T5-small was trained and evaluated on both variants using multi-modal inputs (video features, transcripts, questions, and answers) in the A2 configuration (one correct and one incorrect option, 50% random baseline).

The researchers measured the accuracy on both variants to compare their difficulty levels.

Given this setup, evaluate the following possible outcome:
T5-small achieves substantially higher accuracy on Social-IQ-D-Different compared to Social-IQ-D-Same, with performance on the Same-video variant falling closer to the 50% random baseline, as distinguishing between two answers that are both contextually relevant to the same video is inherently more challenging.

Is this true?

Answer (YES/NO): NO